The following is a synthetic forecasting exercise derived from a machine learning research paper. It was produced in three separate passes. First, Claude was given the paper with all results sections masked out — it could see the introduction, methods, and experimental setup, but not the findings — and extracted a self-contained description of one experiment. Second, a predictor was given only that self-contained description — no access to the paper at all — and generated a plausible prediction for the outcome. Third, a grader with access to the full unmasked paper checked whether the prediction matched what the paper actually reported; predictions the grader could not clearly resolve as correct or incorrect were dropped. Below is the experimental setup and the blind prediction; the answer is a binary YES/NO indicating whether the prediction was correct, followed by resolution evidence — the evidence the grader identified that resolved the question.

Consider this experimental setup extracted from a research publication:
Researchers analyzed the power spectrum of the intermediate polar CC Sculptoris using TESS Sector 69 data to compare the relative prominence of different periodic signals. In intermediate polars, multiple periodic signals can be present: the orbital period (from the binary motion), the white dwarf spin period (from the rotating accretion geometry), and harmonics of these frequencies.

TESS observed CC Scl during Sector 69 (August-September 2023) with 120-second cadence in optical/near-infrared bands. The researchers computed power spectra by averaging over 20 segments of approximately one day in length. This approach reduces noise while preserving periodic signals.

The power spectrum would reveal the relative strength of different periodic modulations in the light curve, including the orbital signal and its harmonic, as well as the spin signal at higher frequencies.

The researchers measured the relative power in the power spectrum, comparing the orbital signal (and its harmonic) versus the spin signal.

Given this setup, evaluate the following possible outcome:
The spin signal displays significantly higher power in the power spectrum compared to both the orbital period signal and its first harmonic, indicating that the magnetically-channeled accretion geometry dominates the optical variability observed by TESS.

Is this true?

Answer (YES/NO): NO